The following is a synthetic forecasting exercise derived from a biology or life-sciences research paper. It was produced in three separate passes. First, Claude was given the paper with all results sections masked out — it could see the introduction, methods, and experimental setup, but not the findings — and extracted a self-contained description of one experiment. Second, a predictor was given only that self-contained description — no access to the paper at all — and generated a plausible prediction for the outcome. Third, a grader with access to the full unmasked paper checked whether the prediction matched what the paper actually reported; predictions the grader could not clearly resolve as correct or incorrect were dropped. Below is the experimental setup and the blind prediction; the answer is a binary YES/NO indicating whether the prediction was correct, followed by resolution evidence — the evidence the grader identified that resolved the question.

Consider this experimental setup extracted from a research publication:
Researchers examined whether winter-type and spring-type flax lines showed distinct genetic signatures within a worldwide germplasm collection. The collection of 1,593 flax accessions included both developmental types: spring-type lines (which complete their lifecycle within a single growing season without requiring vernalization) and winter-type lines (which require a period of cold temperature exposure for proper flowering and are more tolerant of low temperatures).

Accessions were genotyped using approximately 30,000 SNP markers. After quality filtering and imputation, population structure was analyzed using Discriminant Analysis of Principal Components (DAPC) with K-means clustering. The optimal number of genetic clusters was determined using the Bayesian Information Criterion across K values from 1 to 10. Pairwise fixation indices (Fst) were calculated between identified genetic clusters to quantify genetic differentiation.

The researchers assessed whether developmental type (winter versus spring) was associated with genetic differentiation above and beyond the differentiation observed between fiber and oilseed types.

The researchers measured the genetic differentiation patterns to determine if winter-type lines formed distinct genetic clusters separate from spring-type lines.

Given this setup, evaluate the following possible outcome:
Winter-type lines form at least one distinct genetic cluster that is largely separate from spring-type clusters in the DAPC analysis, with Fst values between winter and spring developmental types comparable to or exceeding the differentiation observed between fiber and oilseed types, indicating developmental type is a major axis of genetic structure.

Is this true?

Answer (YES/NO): NO